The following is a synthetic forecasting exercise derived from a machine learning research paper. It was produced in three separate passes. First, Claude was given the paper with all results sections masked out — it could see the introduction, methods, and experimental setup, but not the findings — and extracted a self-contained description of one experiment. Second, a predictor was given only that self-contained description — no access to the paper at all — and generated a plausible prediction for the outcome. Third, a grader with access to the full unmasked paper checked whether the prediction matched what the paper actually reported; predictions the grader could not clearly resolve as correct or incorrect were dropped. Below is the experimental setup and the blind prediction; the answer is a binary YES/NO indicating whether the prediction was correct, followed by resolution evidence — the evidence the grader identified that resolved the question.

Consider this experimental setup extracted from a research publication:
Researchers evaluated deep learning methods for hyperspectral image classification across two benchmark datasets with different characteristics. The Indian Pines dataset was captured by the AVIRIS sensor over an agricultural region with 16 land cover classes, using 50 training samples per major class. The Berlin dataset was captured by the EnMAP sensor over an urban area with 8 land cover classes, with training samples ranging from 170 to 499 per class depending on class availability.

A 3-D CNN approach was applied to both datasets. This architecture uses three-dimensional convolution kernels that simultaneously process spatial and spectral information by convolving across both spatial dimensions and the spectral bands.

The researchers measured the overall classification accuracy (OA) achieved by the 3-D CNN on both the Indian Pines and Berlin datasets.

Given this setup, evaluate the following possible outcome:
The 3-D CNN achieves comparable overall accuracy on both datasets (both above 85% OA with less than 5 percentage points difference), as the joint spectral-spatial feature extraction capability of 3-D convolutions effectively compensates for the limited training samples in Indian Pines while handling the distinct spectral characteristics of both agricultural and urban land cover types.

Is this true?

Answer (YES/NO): NO